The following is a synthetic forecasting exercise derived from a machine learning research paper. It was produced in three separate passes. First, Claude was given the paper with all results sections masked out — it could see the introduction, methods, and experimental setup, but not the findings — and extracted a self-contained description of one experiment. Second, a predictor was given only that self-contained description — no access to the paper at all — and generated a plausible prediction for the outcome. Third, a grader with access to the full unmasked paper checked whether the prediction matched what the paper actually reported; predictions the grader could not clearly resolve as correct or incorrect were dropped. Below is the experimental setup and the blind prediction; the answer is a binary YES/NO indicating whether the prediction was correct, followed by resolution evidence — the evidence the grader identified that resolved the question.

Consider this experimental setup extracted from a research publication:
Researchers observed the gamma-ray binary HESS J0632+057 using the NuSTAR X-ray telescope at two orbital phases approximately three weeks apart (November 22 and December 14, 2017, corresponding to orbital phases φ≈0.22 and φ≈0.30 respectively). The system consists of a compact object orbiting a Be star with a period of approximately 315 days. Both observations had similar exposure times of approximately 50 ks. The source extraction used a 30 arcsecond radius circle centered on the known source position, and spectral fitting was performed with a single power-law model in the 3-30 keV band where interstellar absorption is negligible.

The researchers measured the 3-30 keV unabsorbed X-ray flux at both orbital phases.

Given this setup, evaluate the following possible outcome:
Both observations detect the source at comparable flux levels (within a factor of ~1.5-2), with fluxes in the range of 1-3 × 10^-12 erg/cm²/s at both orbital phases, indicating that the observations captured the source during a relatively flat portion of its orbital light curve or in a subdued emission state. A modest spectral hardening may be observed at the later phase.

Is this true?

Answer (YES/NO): NO